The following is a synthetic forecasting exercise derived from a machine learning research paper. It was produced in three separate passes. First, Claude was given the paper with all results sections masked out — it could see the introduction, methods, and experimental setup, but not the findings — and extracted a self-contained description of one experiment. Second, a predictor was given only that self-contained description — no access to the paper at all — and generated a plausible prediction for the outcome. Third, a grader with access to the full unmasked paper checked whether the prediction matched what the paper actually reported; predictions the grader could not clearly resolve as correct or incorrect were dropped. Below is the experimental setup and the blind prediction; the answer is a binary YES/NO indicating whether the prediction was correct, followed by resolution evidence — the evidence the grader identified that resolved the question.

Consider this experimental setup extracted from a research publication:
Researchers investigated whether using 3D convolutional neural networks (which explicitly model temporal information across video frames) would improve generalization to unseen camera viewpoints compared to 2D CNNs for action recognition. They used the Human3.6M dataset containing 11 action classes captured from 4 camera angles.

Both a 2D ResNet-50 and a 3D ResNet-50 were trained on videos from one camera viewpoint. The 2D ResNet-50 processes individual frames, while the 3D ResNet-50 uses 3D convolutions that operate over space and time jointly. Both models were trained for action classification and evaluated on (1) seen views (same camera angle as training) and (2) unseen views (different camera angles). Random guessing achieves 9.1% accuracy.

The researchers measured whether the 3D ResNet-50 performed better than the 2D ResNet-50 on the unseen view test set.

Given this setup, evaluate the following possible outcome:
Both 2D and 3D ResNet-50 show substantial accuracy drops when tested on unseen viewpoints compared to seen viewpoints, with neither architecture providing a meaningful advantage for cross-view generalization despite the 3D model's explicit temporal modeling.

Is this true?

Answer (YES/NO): YES